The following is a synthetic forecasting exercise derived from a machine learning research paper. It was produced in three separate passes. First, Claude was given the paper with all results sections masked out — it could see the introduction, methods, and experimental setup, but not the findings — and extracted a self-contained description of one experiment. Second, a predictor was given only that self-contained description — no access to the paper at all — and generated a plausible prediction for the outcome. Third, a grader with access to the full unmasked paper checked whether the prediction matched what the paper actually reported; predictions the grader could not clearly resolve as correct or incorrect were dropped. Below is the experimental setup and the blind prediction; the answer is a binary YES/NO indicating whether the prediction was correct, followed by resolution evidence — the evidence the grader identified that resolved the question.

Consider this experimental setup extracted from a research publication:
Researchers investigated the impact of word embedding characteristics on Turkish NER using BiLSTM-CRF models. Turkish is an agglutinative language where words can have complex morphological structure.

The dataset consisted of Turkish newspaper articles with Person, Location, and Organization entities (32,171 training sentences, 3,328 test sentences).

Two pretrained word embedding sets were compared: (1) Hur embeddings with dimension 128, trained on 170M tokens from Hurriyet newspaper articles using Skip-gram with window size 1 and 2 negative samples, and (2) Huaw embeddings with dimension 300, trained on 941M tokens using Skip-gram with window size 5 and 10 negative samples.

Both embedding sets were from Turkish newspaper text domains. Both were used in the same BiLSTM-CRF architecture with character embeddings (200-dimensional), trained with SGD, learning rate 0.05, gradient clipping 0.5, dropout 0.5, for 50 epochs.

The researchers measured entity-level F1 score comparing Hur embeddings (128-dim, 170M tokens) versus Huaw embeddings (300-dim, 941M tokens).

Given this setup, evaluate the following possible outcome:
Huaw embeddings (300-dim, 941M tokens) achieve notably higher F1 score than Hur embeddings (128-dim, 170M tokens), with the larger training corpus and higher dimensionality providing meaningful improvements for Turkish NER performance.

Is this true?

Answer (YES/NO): YES